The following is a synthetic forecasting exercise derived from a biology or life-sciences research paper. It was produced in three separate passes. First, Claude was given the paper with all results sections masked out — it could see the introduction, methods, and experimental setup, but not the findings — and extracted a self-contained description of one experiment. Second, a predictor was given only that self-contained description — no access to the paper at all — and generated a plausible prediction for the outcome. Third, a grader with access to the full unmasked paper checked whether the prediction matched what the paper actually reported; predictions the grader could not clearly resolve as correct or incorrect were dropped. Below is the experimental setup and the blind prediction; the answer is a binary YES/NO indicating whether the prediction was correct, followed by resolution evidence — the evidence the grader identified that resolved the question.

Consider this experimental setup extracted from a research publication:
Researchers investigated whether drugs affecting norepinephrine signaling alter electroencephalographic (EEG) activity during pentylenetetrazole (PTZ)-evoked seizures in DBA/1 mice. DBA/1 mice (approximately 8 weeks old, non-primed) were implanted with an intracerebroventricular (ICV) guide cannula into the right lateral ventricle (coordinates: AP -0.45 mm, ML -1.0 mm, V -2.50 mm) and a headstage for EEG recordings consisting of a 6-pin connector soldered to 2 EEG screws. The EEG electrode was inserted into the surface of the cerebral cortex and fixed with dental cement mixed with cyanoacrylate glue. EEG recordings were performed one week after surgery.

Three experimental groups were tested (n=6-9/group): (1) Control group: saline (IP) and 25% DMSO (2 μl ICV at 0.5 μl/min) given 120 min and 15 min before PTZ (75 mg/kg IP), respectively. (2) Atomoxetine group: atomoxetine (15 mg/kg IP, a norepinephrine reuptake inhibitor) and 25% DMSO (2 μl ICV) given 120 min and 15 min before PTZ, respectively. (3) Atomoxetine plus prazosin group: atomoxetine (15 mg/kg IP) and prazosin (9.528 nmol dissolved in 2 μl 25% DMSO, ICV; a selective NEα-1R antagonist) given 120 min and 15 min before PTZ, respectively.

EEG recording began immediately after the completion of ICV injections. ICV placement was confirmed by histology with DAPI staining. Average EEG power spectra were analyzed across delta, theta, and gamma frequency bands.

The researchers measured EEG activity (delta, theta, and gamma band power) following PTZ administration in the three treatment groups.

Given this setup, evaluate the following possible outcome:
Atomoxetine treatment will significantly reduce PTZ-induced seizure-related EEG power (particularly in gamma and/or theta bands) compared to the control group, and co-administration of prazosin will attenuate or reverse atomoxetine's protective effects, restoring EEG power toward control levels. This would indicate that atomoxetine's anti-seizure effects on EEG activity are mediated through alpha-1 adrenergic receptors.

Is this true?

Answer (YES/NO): NO